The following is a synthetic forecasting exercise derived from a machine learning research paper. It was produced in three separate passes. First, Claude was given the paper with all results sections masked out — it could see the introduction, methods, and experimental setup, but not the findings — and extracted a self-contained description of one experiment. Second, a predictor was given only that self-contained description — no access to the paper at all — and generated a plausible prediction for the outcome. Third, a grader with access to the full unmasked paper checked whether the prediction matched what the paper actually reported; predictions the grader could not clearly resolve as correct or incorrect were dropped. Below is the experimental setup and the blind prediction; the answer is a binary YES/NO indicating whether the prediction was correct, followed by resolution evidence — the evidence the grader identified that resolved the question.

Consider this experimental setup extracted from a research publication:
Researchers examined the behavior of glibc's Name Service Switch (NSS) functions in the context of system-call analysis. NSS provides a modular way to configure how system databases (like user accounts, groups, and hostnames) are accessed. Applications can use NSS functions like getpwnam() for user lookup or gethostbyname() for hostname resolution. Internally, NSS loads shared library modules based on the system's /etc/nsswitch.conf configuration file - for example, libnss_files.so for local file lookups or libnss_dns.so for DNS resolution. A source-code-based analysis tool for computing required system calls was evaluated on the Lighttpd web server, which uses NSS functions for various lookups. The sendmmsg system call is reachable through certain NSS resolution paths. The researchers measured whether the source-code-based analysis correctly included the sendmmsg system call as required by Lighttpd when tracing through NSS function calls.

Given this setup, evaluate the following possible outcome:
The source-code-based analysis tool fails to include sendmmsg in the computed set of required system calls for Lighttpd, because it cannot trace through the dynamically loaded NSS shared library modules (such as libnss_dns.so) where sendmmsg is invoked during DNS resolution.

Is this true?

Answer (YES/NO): YES